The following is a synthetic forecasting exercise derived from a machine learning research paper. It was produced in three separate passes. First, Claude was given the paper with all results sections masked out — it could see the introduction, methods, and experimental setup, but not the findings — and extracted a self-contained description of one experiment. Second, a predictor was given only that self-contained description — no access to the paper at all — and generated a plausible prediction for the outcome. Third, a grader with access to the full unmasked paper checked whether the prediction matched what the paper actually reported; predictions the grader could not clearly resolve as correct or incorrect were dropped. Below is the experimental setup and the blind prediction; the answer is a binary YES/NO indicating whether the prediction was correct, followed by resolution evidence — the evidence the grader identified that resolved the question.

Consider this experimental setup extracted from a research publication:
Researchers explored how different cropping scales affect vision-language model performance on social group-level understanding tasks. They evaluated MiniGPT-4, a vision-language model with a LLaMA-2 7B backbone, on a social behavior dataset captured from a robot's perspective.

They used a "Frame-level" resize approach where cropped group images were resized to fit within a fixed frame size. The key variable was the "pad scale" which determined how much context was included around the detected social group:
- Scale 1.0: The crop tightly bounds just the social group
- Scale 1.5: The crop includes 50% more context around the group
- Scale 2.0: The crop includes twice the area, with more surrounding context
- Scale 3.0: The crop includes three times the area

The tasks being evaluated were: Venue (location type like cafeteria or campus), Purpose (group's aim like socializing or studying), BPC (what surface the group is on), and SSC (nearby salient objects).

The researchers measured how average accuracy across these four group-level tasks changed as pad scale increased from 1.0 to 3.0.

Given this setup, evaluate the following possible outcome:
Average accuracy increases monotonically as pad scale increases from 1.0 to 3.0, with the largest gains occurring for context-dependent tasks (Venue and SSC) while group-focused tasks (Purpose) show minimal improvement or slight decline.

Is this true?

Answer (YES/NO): NO